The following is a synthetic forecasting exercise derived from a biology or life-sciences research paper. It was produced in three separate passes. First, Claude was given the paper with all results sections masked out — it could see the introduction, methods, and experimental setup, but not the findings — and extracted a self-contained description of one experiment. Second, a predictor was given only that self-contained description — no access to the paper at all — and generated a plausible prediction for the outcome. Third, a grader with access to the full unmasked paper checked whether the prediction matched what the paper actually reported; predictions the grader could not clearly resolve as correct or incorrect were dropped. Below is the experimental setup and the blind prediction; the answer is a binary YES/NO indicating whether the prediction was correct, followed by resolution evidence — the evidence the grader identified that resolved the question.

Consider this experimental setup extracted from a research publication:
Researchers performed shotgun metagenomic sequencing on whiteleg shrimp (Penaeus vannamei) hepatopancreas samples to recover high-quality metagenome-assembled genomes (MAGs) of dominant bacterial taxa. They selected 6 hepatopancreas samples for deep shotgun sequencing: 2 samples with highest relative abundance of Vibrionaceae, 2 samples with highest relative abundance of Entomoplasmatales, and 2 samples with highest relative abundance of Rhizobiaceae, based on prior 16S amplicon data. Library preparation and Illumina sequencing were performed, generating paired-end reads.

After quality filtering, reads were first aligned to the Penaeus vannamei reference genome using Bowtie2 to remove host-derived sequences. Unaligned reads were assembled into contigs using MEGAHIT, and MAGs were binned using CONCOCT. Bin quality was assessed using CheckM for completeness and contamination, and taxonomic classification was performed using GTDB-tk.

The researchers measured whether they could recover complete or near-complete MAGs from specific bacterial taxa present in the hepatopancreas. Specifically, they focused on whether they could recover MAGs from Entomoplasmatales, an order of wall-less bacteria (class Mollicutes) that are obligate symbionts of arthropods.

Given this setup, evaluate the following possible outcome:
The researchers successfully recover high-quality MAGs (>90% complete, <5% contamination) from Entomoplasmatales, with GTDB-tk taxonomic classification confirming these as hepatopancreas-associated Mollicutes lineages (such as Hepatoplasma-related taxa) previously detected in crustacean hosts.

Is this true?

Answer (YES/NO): NO